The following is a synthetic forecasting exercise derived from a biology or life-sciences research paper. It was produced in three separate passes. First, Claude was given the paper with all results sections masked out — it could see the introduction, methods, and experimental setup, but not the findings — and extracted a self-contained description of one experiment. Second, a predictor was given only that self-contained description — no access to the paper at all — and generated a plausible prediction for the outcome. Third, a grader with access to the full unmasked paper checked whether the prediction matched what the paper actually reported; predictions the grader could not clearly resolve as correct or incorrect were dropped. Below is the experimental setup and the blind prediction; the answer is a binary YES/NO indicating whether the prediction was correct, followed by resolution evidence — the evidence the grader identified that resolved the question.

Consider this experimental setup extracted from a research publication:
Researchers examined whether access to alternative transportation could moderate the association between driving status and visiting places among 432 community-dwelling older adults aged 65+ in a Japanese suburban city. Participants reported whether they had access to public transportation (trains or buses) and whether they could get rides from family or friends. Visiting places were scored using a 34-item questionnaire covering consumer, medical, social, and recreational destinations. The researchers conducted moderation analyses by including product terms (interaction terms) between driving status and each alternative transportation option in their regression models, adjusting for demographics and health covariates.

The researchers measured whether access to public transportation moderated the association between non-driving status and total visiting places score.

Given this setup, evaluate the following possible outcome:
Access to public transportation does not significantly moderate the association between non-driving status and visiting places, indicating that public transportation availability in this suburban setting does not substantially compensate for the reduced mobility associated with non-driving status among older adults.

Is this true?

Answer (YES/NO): NO